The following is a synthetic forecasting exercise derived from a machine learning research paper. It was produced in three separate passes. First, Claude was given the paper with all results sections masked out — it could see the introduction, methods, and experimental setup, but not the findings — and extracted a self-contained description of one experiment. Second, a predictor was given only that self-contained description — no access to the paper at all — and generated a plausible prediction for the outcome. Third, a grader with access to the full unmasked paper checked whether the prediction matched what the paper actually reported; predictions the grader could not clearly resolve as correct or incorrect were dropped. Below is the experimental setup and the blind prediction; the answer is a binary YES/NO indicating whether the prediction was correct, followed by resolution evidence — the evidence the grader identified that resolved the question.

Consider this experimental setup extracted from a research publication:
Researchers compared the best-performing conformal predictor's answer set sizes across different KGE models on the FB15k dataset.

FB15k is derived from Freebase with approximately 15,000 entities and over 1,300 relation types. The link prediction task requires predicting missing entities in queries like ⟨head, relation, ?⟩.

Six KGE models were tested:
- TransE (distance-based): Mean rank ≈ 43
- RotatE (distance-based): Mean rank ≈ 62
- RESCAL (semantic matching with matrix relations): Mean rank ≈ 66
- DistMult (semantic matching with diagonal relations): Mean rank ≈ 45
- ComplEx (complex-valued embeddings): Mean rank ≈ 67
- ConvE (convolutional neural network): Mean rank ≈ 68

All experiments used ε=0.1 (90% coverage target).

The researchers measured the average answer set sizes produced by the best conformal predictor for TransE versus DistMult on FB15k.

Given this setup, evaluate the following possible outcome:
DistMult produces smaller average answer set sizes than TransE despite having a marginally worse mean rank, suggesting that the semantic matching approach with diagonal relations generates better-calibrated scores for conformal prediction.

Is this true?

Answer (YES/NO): YES